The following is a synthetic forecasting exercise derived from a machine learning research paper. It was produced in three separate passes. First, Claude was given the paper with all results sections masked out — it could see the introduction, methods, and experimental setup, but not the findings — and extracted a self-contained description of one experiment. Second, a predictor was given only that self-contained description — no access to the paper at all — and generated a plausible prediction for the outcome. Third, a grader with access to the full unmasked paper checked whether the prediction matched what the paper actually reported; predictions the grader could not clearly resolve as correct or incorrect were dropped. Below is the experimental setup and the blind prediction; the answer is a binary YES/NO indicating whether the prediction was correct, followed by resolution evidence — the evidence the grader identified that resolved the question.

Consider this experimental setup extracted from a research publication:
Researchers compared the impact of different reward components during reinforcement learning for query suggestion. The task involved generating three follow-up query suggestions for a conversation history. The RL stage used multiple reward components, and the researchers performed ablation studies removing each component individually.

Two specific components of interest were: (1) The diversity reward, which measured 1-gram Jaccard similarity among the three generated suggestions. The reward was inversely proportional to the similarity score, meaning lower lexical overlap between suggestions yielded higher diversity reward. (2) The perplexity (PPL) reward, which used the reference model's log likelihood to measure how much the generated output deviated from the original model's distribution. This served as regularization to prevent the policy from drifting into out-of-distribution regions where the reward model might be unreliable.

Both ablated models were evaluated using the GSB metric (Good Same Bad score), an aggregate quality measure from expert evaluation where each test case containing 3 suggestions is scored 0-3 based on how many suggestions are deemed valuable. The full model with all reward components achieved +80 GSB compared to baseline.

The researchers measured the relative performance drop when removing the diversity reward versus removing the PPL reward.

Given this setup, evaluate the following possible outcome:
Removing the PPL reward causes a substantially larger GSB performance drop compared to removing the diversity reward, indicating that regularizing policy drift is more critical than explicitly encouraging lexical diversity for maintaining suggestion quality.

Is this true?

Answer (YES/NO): YES